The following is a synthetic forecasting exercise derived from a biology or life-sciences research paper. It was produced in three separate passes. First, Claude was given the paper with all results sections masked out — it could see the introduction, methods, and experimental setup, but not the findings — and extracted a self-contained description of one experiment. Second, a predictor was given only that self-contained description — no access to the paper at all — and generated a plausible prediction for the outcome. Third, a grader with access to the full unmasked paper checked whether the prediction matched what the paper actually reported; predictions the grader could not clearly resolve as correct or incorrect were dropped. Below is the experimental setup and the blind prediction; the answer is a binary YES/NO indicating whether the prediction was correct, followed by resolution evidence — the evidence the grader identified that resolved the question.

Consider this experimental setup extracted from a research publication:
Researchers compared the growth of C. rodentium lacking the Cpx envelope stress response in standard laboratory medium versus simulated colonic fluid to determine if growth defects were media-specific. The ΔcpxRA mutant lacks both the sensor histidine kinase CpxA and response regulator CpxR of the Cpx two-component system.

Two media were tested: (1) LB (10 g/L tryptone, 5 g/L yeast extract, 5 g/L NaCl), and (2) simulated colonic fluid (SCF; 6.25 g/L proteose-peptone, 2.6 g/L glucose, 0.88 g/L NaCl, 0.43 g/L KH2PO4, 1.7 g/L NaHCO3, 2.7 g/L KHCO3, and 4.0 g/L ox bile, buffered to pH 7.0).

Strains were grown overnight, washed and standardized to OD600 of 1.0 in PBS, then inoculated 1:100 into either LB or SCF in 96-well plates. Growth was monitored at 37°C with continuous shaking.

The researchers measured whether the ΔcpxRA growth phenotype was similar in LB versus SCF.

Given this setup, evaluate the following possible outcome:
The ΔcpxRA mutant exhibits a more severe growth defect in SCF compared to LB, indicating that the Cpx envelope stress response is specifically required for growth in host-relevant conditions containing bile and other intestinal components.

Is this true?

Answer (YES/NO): YES